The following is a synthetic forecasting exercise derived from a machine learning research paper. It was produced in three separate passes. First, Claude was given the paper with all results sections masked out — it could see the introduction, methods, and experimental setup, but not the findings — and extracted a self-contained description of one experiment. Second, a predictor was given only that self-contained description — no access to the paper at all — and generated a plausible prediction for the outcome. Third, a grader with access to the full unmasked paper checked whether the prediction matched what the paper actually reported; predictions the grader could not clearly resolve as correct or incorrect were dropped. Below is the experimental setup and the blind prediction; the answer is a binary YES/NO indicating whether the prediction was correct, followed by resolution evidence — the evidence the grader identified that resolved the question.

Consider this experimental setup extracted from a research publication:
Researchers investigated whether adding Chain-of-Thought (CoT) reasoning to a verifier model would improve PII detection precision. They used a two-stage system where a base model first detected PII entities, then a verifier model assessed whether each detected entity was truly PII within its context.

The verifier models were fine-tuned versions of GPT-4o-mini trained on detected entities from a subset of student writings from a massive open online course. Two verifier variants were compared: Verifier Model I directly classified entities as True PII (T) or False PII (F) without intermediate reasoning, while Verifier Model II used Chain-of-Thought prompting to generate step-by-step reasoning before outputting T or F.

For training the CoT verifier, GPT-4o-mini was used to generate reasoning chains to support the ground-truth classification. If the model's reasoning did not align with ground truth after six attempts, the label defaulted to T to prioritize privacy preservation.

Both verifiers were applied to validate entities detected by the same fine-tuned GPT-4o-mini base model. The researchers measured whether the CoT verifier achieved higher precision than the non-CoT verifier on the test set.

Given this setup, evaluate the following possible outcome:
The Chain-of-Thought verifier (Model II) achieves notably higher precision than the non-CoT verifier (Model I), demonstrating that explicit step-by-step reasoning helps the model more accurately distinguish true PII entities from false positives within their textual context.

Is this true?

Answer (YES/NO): NO